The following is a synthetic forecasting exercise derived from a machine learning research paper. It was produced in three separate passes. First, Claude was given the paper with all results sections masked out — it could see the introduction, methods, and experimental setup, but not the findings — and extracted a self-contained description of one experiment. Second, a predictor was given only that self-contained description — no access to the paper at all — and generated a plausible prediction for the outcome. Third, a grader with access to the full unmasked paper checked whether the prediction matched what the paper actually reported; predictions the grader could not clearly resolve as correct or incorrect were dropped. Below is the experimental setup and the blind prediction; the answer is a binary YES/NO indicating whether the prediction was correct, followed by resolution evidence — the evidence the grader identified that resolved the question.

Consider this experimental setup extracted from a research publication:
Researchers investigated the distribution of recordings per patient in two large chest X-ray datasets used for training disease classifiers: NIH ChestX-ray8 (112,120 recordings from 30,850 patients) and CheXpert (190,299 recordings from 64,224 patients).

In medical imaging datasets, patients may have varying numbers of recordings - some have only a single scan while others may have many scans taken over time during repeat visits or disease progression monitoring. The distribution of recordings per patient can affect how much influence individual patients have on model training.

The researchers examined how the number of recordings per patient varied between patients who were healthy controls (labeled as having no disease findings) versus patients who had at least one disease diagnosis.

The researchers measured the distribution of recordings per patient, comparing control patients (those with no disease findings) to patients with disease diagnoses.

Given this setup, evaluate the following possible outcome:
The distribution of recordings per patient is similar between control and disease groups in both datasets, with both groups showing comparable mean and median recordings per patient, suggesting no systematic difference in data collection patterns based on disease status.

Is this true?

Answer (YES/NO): NO